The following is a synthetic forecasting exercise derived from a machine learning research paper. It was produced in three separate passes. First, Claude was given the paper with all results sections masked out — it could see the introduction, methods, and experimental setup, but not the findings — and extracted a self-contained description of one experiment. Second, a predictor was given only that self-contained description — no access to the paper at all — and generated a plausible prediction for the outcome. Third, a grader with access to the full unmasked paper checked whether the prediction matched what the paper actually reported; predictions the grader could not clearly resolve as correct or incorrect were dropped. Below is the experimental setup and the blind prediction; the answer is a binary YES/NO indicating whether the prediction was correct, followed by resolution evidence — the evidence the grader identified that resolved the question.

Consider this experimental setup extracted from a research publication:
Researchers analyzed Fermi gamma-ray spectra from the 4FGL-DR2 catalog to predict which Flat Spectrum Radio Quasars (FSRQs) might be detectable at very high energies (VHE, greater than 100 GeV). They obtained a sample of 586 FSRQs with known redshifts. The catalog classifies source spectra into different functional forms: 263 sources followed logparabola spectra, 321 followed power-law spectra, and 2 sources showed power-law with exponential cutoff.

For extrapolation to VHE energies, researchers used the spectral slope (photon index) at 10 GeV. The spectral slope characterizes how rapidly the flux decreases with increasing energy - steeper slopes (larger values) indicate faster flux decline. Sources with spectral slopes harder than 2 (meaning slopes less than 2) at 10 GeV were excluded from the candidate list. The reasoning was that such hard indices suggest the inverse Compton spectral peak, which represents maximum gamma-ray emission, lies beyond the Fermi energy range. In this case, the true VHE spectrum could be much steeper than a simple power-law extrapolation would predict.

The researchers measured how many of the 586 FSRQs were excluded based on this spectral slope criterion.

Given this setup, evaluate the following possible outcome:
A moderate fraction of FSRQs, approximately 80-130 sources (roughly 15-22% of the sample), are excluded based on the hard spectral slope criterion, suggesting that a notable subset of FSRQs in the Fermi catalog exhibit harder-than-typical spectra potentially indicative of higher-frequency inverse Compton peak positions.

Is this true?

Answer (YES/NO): NO